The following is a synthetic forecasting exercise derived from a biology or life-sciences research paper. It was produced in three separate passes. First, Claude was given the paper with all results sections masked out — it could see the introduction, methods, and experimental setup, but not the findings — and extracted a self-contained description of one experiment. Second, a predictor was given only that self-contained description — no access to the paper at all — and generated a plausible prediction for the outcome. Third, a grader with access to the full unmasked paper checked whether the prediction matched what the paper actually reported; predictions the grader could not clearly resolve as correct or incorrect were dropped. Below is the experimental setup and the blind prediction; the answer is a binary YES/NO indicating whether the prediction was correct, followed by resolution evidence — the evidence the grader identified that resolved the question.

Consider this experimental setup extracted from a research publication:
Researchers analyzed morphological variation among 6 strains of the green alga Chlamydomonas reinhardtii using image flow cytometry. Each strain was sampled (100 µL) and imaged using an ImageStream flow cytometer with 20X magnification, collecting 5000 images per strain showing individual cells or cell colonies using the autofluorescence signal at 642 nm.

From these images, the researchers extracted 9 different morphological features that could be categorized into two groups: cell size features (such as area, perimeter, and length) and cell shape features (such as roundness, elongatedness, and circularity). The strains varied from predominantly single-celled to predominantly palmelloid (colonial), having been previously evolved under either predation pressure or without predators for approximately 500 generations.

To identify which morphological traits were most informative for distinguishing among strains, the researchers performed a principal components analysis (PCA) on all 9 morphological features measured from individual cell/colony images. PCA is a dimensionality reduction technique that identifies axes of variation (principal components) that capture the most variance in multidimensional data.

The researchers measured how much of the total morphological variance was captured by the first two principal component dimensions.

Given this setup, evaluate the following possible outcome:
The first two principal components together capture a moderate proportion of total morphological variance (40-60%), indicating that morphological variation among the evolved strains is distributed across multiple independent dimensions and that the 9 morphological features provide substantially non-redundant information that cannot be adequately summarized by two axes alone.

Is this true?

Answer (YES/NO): NO